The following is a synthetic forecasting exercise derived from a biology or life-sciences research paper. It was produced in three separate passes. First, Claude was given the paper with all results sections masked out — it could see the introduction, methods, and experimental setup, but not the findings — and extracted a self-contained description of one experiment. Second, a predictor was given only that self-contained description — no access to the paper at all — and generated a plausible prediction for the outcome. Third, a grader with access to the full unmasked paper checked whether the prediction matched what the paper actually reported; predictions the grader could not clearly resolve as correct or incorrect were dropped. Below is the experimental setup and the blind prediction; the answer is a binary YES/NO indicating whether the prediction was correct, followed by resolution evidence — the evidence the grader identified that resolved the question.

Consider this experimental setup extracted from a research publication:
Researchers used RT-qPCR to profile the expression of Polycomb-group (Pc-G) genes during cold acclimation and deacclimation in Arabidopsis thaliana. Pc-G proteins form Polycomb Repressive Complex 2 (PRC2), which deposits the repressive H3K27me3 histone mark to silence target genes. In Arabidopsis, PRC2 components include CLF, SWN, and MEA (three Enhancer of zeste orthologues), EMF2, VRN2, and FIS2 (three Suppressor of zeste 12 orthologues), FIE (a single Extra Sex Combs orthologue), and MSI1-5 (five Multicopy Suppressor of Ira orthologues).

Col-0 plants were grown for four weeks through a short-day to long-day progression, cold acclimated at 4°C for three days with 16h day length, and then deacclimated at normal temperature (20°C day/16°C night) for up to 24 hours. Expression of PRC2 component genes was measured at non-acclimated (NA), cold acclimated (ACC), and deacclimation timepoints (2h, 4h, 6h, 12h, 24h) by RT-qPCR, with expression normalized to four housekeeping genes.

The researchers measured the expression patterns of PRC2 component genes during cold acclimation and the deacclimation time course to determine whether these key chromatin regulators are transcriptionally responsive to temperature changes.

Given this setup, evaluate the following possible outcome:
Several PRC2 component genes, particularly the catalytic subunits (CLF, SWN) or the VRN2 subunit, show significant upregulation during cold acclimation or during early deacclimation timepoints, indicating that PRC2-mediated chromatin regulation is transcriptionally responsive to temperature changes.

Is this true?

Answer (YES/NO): NO